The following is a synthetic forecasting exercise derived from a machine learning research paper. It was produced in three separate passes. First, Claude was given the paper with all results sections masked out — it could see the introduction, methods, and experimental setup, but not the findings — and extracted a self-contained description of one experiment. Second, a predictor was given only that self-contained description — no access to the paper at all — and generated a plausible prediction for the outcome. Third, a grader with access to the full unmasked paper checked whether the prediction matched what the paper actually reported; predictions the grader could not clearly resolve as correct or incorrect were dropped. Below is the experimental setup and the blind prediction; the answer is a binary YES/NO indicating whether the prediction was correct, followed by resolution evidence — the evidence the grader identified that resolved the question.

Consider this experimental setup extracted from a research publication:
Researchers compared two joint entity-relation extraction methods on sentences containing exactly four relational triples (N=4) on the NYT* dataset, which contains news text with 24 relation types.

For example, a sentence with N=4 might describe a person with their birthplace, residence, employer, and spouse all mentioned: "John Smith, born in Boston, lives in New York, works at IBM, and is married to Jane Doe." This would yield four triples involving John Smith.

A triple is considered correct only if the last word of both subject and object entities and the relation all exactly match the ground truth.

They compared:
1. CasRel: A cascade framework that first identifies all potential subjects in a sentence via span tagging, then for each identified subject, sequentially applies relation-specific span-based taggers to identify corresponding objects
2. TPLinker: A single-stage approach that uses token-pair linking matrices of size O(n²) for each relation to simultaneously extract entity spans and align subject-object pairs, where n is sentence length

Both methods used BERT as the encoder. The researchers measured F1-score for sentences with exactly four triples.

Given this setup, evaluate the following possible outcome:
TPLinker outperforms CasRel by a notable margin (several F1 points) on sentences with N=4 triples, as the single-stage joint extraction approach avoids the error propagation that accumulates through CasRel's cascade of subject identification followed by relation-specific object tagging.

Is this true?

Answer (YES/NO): NO